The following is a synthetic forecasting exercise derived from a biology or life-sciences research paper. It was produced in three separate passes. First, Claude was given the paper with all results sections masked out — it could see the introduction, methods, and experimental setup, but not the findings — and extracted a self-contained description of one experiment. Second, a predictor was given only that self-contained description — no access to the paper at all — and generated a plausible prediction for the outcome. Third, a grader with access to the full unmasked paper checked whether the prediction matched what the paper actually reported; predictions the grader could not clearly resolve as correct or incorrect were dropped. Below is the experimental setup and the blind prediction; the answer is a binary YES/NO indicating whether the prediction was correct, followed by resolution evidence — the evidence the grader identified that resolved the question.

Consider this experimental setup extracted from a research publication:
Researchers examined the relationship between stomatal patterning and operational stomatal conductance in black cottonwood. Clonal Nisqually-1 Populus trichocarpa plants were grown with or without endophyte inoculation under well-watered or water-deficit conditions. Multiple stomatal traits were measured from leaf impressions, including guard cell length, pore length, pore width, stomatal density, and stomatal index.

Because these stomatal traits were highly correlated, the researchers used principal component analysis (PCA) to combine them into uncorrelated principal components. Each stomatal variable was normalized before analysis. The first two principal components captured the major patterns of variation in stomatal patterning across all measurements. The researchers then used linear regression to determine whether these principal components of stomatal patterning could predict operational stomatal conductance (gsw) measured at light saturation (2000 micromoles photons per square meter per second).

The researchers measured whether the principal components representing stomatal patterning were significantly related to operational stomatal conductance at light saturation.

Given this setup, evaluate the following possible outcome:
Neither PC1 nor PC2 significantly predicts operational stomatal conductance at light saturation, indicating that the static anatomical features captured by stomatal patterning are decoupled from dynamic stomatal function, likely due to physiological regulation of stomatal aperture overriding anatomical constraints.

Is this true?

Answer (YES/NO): NO